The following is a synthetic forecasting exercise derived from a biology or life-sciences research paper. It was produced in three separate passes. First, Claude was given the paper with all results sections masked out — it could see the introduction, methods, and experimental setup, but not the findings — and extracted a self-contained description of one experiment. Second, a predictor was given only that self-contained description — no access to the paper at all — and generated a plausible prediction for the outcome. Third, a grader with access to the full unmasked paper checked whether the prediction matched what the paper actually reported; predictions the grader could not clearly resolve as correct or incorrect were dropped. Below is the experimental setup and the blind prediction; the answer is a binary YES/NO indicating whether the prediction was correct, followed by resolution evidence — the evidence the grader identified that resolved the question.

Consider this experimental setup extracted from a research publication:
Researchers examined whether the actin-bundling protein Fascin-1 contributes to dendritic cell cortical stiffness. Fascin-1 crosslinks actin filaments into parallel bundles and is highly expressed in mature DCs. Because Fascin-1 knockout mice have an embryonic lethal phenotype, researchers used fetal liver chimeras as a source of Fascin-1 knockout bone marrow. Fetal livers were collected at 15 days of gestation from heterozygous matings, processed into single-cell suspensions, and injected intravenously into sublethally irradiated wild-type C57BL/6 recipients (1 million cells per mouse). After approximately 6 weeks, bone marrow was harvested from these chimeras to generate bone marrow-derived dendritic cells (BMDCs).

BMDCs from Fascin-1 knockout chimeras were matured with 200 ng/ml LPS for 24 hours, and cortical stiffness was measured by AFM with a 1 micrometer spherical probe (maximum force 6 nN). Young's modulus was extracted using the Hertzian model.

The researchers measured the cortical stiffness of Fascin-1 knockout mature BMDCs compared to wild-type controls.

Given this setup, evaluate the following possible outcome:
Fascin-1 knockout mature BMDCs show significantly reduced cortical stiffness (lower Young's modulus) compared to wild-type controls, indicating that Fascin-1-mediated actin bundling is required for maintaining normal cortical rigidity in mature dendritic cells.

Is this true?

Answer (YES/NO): NO